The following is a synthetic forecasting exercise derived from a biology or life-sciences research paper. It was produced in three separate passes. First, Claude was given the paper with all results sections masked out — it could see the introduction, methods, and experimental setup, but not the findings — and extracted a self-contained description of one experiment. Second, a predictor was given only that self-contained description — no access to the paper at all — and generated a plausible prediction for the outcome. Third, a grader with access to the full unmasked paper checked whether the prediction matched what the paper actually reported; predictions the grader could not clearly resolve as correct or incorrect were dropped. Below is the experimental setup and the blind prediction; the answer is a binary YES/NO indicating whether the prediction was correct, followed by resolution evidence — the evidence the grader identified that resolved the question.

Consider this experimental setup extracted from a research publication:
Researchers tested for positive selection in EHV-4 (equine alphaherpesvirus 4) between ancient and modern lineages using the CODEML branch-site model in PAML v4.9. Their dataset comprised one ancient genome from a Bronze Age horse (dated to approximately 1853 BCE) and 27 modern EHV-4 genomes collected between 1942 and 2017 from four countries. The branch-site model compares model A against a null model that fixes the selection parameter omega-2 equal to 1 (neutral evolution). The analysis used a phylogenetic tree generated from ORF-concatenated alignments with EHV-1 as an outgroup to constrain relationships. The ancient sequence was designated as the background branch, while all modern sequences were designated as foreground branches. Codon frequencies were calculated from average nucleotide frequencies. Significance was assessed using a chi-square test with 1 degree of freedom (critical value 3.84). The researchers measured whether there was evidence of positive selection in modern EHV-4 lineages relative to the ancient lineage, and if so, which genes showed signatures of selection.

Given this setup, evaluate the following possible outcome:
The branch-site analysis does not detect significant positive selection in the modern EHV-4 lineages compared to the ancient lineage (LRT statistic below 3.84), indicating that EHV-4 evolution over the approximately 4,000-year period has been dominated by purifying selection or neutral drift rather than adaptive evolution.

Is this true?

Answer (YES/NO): NO